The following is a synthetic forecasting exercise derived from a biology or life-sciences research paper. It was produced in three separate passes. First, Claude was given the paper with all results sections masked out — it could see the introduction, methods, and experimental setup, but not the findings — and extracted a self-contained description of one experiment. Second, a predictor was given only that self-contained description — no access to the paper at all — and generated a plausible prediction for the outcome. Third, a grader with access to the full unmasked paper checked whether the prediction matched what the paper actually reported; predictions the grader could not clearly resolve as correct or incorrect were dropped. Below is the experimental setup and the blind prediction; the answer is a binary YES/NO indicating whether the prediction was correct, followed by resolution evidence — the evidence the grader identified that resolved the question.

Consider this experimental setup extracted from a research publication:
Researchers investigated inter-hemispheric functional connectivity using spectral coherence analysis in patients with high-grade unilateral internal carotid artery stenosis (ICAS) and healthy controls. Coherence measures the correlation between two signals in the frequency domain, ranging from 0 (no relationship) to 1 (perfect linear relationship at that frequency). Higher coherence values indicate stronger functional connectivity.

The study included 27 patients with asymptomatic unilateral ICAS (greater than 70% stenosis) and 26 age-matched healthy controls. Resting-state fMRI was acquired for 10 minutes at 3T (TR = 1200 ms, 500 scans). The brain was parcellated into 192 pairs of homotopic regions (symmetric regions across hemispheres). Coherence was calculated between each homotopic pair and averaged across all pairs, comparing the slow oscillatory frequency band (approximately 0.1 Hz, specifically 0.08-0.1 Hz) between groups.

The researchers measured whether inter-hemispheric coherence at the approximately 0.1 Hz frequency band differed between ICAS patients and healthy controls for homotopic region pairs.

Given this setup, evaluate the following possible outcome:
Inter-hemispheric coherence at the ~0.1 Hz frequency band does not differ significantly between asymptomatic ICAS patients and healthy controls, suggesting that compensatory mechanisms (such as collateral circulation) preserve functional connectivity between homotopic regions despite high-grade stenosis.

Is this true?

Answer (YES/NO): NO